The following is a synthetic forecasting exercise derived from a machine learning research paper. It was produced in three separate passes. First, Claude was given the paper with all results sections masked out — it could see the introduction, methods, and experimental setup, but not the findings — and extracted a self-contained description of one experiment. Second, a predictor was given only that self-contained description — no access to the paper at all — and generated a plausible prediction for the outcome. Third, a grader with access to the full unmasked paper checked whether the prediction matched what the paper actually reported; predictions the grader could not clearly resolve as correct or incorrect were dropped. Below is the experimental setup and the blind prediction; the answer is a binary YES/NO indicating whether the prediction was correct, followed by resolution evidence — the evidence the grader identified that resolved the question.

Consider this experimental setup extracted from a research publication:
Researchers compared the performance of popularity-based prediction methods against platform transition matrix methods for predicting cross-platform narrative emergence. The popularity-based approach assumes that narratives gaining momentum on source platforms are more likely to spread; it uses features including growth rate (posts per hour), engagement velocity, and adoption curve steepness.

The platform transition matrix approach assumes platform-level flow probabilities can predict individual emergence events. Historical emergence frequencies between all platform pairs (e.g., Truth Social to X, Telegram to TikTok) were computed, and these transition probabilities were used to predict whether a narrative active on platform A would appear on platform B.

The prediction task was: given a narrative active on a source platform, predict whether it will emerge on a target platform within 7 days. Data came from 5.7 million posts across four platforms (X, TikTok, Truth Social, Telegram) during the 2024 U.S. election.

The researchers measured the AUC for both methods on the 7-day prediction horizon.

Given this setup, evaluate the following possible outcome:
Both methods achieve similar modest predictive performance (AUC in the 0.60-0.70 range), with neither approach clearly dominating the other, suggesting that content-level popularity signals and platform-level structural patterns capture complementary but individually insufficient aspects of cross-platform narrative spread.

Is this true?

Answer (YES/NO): NO